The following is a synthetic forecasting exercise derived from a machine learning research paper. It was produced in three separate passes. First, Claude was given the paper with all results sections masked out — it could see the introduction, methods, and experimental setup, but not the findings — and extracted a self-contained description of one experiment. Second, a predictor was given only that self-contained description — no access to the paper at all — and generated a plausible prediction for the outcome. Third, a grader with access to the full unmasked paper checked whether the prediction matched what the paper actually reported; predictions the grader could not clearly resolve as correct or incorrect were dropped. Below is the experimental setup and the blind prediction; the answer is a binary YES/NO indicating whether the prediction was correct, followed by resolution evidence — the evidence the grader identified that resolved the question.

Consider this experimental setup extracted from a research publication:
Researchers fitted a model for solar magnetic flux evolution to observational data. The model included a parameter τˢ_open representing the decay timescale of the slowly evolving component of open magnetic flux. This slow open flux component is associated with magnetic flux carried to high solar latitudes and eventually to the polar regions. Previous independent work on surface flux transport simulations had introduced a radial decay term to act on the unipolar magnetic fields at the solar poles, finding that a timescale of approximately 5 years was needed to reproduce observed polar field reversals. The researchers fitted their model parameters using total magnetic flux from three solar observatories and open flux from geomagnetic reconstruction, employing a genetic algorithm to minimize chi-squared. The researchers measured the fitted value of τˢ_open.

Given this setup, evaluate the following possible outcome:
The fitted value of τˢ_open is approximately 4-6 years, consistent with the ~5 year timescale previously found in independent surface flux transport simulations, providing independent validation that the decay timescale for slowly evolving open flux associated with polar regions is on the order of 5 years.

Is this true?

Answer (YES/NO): YES